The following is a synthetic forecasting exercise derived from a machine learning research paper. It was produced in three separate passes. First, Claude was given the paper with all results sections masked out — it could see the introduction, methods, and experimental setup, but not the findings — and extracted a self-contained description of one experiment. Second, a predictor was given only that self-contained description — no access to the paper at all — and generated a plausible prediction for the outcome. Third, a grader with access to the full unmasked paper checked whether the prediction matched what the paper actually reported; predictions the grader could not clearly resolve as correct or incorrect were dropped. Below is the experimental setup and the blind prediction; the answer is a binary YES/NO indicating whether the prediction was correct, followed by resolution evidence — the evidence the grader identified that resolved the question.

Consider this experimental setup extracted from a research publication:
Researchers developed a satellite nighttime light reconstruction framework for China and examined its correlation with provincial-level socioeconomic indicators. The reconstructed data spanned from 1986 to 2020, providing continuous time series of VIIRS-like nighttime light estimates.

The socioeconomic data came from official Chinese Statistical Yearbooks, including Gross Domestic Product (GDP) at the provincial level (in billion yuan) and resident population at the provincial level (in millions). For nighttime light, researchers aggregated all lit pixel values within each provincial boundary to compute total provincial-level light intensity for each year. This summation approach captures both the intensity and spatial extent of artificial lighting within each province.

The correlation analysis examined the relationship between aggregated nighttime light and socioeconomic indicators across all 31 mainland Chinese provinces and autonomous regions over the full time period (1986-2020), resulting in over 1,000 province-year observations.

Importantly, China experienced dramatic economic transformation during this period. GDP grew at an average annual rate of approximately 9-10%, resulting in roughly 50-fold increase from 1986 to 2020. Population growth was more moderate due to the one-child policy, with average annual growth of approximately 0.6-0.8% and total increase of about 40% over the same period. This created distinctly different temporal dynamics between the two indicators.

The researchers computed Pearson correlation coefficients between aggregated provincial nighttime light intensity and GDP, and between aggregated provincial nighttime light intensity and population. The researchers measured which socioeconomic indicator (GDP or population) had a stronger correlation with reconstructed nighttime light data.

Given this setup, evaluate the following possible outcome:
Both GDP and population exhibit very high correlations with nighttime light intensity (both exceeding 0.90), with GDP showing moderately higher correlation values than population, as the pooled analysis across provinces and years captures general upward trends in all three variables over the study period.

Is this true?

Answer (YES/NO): YES